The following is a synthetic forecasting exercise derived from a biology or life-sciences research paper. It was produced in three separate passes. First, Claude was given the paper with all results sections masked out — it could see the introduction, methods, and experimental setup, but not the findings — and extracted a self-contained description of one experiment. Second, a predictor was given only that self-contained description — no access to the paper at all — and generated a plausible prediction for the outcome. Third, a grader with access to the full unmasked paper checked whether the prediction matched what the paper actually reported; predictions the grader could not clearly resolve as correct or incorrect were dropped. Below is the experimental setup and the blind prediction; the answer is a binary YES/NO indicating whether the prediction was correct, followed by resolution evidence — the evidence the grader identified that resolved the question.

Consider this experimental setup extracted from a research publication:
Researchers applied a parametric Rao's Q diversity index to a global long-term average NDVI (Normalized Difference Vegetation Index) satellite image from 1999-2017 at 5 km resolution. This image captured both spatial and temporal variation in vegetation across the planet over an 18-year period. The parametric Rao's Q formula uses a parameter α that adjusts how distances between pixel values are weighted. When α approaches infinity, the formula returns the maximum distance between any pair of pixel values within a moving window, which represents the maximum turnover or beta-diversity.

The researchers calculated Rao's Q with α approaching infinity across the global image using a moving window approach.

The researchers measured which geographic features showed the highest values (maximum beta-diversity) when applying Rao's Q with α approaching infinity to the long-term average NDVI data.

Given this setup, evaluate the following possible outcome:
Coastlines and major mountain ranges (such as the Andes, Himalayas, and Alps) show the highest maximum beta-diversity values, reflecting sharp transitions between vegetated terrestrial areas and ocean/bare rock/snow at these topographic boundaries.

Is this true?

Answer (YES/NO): NO